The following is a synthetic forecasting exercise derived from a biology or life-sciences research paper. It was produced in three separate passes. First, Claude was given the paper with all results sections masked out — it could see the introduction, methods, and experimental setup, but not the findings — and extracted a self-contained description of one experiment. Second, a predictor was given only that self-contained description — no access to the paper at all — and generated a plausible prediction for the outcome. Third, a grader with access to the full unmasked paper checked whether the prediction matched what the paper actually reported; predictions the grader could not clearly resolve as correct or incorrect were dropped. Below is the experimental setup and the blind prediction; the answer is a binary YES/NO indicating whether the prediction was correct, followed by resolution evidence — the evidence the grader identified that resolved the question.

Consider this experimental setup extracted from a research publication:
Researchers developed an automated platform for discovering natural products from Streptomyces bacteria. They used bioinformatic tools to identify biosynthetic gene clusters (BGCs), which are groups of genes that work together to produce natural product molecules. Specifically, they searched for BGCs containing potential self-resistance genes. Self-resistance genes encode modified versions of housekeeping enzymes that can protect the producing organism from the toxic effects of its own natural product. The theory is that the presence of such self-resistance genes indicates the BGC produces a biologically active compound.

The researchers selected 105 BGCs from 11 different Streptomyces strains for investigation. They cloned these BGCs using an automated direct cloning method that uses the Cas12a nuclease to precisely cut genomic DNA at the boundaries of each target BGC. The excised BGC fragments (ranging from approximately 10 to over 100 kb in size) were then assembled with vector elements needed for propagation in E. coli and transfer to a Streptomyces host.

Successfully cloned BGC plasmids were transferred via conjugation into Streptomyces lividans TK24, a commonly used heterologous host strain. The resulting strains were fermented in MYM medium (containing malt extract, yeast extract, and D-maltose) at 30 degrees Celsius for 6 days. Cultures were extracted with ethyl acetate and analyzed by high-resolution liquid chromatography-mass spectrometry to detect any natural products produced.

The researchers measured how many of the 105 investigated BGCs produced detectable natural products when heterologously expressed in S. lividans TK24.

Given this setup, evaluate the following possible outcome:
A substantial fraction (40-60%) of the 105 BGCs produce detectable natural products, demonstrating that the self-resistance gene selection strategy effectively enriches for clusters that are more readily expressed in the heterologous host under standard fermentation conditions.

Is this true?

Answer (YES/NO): NO